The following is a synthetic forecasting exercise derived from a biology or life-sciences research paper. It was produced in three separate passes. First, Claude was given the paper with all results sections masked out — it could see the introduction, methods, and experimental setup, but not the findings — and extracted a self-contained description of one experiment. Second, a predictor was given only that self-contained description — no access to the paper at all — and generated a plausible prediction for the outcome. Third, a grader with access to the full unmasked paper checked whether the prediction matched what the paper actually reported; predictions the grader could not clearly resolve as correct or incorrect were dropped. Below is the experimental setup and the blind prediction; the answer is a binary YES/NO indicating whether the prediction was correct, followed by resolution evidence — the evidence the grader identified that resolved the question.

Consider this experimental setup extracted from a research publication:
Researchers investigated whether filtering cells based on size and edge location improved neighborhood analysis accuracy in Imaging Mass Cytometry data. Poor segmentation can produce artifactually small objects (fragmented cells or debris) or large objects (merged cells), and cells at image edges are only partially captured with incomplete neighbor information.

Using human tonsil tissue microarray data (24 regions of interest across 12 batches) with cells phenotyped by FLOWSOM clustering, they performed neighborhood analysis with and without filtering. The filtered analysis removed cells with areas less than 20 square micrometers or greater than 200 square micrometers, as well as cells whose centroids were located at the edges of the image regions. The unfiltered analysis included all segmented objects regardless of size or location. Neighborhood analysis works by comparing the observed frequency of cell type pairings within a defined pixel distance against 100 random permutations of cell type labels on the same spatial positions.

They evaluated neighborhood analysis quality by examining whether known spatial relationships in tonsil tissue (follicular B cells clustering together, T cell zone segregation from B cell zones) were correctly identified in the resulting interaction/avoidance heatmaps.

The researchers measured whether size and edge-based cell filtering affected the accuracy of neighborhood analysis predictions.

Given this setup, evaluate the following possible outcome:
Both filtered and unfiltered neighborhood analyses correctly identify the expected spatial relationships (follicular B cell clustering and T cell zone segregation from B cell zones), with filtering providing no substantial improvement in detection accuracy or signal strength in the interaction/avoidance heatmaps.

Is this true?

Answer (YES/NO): NO